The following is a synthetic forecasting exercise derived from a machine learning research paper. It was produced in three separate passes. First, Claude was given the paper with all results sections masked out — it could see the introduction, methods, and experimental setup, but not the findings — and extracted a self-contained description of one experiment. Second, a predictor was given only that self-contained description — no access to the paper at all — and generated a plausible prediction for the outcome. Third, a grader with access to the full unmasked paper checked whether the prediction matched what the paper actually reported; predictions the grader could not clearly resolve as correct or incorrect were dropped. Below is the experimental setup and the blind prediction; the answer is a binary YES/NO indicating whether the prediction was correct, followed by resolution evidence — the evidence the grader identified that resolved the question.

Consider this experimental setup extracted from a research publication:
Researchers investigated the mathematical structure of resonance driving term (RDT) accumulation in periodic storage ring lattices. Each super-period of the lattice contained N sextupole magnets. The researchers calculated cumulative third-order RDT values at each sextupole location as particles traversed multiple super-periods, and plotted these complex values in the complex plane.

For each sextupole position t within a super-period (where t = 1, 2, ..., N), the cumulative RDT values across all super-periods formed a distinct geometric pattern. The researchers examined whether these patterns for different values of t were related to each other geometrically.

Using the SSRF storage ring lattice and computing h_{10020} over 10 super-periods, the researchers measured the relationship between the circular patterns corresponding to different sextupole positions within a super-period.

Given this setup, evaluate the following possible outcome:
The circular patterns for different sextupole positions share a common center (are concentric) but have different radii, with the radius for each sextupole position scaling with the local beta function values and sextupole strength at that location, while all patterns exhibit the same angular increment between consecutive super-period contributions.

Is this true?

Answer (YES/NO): NO